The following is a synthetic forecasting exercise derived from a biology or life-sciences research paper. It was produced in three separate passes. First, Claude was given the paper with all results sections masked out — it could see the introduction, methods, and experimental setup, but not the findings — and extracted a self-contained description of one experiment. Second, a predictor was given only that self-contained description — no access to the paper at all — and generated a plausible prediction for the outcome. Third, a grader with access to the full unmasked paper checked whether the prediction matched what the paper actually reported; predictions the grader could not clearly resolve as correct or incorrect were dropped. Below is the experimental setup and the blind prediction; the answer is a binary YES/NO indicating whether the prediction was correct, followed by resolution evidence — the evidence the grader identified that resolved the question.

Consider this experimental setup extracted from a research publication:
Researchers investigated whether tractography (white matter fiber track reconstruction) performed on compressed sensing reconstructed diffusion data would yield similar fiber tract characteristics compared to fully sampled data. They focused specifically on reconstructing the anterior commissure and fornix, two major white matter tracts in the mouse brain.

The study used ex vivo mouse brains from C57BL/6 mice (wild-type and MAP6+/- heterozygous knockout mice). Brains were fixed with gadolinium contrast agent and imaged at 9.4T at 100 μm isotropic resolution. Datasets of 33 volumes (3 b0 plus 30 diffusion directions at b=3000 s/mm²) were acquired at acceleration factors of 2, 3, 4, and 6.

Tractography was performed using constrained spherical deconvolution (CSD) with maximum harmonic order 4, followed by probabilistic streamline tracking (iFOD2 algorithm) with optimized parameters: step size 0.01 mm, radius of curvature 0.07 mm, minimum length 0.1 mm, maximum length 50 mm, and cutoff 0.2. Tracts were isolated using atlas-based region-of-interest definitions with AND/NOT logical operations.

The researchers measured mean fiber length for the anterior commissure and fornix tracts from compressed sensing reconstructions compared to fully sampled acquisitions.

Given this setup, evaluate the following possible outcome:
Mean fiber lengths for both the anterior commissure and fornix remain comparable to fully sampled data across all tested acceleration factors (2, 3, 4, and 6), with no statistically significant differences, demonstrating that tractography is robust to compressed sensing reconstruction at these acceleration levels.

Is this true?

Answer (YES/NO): NO